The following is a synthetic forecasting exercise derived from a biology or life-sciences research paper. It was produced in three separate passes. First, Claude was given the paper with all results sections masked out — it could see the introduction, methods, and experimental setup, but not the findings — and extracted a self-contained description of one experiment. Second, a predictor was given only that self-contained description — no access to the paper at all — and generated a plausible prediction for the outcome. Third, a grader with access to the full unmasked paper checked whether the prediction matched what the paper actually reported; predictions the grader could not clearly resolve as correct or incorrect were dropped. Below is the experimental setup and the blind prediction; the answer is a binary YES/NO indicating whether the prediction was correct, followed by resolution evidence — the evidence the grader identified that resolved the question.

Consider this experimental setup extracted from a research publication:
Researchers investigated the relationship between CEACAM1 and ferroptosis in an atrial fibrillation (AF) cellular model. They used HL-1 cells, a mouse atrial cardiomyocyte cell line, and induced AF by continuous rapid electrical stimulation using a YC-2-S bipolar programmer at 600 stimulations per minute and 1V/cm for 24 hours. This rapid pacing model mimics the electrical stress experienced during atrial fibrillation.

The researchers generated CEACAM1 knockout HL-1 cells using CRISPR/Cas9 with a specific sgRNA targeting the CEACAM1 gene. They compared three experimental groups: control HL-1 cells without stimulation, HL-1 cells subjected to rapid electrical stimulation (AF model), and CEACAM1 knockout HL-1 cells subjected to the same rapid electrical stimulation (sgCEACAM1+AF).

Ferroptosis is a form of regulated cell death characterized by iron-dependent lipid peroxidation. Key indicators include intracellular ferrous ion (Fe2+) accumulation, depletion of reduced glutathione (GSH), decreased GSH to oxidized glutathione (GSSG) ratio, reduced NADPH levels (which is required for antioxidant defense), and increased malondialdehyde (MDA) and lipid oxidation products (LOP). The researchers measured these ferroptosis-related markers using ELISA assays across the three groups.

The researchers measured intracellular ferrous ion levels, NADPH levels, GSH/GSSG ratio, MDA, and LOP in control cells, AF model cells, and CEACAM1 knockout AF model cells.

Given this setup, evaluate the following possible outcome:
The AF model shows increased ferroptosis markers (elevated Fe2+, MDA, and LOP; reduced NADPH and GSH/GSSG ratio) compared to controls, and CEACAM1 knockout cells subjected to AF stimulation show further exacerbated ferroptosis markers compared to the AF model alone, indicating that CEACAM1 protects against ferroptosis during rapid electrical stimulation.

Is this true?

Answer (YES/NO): NO